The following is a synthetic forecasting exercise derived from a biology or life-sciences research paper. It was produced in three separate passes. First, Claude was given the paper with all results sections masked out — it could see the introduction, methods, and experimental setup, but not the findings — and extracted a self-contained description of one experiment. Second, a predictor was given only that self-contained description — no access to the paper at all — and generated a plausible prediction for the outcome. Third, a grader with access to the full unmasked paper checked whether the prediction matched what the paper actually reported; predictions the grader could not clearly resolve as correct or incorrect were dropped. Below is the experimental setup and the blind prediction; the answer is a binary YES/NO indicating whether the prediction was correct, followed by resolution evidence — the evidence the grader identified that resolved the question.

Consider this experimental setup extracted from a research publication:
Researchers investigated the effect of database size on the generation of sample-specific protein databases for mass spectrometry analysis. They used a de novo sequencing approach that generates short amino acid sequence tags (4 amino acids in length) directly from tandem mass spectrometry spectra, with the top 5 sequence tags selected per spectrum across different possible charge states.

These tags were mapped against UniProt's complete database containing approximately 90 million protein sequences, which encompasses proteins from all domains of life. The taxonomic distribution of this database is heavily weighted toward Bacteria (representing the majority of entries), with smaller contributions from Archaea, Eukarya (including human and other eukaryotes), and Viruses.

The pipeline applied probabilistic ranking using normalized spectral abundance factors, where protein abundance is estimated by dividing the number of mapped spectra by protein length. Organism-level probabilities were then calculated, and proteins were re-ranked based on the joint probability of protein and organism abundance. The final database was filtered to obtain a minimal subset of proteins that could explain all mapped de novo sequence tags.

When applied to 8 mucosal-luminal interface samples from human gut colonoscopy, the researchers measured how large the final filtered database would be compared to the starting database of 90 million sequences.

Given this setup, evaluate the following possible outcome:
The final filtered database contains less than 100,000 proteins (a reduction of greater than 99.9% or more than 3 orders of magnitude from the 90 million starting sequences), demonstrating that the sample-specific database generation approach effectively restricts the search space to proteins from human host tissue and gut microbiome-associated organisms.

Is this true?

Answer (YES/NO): YES